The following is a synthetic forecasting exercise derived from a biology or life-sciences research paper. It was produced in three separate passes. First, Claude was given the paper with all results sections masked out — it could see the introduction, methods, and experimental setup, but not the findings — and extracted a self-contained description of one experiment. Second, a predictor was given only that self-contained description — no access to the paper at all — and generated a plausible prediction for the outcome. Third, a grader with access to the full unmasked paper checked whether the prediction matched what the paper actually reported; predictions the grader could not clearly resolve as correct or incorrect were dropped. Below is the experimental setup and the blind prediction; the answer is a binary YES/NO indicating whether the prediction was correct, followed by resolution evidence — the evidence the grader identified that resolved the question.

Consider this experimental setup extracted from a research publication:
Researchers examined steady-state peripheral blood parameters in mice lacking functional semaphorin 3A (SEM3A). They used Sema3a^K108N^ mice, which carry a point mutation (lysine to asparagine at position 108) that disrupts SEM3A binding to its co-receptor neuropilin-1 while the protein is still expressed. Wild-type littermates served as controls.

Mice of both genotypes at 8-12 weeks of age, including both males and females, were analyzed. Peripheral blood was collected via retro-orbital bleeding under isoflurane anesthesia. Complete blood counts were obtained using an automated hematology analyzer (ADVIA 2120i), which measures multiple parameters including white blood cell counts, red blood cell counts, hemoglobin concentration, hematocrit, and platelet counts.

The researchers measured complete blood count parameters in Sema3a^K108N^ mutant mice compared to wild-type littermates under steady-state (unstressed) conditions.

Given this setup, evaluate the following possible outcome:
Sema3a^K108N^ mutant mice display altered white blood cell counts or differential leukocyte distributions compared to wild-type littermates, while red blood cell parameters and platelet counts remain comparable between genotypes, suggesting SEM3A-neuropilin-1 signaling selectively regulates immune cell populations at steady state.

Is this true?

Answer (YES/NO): NO